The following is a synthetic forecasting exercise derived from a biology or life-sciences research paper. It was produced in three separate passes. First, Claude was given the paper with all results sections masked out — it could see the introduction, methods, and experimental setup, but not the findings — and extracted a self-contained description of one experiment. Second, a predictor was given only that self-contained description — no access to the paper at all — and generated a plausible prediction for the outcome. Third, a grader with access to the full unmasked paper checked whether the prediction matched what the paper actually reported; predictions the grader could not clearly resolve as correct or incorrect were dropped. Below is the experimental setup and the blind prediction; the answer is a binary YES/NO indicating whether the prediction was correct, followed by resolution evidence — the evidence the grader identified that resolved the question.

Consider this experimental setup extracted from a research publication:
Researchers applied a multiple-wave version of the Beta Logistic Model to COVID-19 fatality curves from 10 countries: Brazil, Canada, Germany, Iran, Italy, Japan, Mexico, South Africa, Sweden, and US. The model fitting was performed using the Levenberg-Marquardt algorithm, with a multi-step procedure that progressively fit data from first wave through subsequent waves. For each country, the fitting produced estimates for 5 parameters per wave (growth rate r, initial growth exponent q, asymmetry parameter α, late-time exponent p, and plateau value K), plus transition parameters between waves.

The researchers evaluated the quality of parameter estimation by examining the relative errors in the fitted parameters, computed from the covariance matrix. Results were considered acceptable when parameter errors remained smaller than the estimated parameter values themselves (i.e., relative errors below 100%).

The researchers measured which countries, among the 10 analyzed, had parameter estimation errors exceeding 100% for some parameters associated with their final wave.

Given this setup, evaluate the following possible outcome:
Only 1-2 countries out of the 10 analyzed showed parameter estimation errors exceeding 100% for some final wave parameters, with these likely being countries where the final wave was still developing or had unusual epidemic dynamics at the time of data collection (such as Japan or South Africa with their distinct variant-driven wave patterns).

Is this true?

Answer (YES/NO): NO